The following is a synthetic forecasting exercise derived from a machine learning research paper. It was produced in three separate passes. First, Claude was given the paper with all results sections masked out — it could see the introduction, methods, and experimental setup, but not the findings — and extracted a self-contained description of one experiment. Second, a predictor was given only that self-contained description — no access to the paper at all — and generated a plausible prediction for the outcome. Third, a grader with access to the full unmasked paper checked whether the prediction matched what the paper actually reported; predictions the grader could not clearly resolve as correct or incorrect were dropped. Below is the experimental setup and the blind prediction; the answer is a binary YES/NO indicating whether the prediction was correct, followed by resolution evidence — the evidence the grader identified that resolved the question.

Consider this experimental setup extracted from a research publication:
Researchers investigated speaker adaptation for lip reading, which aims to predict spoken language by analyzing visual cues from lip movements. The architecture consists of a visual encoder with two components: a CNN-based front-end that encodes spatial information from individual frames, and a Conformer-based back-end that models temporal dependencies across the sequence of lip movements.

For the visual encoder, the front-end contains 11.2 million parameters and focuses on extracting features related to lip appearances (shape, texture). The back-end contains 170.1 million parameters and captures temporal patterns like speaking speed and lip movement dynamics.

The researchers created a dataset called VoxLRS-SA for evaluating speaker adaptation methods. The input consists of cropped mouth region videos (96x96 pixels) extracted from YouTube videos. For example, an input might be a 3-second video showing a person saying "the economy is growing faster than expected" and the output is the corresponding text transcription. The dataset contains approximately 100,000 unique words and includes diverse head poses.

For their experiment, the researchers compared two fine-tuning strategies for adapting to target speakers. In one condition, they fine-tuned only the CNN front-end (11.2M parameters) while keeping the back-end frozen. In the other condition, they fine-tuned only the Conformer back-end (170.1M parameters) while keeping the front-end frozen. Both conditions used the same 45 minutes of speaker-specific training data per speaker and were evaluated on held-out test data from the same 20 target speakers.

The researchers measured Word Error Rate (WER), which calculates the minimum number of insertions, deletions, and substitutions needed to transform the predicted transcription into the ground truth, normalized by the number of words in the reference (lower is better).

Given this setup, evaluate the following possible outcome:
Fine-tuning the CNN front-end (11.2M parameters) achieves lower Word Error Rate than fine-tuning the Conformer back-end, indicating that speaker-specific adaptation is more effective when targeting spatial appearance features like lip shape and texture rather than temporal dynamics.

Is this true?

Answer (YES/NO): NO